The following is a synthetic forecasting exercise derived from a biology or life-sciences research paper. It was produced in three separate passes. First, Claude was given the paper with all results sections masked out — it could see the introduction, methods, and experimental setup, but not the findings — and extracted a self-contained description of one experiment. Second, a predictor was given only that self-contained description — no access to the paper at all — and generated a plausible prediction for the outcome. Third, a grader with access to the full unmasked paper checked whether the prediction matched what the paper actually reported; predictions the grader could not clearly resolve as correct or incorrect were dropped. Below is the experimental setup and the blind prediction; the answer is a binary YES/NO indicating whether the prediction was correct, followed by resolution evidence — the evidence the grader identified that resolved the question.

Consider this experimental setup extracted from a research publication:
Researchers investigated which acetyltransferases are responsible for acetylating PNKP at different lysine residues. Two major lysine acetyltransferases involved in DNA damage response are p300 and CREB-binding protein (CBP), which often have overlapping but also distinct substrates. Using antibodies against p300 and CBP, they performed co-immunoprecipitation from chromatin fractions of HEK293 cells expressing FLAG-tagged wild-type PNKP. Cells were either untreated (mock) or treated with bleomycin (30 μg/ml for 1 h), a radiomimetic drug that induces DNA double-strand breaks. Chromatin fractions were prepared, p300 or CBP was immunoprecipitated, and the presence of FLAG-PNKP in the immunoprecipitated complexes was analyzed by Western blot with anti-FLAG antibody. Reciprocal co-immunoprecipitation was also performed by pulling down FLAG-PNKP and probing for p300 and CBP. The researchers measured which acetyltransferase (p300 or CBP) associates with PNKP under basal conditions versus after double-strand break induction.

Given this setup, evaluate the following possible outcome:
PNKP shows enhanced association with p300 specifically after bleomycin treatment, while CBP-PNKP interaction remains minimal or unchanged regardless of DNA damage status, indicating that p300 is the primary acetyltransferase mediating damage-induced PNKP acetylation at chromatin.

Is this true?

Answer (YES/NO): NO